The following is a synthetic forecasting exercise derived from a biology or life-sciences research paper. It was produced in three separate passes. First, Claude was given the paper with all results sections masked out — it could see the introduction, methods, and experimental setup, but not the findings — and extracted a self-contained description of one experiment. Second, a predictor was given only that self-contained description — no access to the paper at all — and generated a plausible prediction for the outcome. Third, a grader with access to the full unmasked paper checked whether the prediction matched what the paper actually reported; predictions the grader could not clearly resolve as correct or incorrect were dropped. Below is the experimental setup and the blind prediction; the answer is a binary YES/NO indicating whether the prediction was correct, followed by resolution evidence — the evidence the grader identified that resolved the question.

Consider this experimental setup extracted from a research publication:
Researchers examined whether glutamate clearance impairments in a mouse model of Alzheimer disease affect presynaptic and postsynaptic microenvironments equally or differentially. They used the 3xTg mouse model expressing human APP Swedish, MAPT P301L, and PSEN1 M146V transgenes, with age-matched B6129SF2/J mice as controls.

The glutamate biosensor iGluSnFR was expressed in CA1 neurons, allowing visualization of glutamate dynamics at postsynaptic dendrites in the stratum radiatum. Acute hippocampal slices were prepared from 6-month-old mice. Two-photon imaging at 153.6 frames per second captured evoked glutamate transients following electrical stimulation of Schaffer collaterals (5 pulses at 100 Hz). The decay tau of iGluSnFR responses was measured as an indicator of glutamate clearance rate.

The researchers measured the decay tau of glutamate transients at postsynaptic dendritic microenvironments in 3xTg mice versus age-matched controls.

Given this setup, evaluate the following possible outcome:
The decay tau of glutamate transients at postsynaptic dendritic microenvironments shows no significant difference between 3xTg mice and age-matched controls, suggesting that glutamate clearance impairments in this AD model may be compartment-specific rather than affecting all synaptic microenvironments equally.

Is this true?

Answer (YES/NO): YES